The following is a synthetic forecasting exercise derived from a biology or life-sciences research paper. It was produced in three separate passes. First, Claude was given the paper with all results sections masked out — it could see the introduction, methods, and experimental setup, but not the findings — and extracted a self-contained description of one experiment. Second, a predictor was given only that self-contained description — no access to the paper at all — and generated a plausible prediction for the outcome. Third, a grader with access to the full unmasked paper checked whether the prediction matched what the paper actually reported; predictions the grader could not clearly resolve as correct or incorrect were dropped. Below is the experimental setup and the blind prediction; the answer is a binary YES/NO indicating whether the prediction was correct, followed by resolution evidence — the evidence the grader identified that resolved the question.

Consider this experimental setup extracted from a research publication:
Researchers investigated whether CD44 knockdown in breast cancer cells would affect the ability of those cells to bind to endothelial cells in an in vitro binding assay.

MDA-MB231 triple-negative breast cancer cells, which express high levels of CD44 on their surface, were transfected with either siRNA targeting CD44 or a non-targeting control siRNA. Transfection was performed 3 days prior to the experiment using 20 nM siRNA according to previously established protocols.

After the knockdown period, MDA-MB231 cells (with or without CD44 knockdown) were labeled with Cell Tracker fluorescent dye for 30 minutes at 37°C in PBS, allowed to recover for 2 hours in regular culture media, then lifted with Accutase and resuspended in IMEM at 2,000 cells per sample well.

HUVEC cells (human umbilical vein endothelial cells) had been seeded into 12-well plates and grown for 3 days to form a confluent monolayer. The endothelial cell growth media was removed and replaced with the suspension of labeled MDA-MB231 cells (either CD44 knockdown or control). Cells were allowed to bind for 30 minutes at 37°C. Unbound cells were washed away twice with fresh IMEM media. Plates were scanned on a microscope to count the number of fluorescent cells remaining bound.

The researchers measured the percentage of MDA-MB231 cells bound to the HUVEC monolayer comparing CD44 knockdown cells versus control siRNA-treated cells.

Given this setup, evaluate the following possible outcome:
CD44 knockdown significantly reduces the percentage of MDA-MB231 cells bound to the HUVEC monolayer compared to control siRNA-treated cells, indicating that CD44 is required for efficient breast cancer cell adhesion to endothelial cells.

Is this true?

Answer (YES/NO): NO